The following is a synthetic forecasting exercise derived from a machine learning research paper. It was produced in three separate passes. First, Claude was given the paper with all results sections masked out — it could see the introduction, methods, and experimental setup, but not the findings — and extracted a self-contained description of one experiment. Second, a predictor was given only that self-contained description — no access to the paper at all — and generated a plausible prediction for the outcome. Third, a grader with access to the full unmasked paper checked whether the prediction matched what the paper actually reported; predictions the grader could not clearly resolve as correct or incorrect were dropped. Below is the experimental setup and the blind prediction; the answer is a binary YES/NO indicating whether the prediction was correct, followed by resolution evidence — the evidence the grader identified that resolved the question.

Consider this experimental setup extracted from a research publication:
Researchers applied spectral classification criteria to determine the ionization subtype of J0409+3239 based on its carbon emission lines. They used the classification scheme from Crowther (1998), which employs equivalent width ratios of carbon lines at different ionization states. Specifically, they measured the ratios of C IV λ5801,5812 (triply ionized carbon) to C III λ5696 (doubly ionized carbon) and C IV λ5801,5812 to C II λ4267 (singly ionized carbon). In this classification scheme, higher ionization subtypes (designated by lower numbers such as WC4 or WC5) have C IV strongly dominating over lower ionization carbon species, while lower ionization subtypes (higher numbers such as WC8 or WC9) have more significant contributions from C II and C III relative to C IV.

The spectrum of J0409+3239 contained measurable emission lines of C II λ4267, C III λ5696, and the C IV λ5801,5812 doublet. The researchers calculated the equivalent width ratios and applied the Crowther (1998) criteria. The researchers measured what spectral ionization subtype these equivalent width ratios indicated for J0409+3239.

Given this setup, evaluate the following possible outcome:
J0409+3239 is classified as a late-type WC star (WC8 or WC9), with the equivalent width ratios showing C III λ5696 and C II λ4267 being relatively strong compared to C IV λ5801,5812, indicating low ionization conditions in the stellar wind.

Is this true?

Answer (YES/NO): YES